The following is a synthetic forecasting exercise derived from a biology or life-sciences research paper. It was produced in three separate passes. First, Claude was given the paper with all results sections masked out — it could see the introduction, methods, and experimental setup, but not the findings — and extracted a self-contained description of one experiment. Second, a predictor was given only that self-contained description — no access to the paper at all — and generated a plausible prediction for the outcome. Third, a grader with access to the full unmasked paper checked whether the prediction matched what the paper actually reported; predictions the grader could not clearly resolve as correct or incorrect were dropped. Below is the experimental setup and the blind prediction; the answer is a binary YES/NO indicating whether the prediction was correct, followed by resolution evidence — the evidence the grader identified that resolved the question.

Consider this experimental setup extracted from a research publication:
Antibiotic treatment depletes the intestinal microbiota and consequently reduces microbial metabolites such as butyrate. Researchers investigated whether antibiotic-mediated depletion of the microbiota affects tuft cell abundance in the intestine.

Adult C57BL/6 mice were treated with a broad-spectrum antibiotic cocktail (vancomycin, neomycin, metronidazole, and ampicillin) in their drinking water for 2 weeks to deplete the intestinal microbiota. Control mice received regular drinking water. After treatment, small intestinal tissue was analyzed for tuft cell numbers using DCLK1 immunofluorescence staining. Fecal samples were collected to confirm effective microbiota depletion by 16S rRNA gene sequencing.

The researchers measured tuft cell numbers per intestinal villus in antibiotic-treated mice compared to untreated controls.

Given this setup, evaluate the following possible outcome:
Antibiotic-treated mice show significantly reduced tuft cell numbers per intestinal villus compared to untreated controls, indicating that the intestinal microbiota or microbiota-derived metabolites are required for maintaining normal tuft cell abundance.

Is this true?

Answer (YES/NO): NO